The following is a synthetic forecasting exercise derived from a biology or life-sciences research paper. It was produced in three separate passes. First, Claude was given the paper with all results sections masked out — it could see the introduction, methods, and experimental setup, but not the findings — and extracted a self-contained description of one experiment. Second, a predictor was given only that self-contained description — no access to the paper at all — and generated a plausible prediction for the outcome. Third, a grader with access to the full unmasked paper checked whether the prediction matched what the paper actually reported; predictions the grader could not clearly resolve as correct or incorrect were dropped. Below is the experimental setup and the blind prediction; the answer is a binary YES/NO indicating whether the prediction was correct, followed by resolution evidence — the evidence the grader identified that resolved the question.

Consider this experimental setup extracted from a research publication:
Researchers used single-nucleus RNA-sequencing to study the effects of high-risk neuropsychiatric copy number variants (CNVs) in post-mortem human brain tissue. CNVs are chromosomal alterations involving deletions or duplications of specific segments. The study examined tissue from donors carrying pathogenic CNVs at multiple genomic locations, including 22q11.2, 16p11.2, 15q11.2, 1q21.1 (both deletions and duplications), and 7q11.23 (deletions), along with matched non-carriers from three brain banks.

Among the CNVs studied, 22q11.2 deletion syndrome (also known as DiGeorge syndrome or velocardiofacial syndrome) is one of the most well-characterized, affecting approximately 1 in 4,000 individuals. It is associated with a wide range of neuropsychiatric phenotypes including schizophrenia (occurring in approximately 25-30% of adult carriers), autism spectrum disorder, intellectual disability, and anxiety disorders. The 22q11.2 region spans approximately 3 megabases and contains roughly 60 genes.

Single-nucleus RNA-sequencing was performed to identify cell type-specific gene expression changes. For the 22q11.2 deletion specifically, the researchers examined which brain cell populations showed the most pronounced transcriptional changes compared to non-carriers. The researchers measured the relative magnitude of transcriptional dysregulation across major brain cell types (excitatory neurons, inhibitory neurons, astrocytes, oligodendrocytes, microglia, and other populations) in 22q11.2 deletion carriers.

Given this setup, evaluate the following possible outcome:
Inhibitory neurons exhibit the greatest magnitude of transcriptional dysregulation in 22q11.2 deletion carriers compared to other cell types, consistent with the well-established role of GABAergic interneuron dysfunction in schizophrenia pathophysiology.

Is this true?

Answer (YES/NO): NO